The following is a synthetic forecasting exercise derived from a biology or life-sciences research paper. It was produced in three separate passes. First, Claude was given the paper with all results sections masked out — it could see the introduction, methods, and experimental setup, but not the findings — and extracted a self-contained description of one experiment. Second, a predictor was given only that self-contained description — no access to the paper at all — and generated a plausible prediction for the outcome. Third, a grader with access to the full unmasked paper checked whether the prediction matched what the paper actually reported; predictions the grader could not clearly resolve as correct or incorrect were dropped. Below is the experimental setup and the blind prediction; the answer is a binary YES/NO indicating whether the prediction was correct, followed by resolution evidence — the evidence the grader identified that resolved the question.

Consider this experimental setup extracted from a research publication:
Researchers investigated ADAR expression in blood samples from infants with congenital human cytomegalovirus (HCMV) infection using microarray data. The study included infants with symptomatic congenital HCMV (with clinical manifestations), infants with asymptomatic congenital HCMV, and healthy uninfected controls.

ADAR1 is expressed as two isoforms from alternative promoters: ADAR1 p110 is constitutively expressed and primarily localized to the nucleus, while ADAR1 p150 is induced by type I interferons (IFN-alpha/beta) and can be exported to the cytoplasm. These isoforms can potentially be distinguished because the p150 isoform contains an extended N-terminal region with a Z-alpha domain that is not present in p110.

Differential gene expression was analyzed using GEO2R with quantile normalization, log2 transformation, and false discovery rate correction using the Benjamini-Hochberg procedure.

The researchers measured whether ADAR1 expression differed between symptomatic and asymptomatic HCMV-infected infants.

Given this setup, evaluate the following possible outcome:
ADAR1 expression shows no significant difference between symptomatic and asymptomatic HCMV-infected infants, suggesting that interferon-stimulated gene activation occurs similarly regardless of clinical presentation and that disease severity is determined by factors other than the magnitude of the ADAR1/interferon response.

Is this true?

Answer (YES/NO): YES